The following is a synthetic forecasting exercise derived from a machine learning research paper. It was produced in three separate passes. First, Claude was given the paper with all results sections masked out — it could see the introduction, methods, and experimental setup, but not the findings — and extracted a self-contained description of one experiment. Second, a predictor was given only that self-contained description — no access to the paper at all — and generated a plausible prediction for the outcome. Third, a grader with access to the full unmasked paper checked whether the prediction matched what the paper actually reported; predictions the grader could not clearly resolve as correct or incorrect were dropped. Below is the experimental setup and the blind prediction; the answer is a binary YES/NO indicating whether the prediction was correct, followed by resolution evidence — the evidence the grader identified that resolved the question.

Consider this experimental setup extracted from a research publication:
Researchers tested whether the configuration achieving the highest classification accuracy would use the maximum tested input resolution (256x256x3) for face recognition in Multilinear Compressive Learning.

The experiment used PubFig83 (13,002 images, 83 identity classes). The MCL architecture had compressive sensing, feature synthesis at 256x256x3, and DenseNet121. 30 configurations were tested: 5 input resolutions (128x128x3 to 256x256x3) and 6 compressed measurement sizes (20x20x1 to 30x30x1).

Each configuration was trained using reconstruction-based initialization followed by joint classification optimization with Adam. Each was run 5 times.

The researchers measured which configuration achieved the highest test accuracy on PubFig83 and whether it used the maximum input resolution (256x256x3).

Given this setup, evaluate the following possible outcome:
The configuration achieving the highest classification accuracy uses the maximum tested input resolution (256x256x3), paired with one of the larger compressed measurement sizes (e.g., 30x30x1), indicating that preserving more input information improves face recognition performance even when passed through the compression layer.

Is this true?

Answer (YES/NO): NO